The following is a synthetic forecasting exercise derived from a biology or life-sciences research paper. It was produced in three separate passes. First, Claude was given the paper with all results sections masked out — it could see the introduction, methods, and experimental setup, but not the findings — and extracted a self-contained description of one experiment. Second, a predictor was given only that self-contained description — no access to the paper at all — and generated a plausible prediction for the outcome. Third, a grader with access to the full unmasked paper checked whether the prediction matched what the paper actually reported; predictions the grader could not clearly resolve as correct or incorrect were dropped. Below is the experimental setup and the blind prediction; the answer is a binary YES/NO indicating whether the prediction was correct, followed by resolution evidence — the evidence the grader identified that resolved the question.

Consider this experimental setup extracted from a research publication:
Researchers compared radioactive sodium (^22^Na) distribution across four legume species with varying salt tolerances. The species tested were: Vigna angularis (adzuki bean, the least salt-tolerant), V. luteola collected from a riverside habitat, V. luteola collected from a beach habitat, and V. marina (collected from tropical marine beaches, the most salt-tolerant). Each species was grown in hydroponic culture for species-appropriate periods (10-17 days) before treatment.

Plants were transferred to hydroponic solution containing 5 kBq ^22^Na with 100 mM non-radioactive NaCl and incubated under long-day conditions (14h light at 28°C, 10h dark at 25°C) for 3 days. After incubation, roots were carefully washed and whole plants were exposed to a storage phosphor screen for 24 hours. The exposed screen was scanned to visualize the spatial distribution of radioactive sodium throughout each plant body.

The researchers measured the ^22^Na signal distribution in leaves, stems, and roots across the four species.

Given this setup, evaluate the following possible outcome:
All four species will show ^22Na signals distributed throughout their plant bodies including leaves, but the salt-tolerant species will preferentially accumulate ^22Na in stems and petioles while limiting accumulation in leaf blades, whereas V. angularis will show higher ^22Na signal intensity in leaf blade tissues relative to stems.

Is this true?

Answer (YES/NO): NO